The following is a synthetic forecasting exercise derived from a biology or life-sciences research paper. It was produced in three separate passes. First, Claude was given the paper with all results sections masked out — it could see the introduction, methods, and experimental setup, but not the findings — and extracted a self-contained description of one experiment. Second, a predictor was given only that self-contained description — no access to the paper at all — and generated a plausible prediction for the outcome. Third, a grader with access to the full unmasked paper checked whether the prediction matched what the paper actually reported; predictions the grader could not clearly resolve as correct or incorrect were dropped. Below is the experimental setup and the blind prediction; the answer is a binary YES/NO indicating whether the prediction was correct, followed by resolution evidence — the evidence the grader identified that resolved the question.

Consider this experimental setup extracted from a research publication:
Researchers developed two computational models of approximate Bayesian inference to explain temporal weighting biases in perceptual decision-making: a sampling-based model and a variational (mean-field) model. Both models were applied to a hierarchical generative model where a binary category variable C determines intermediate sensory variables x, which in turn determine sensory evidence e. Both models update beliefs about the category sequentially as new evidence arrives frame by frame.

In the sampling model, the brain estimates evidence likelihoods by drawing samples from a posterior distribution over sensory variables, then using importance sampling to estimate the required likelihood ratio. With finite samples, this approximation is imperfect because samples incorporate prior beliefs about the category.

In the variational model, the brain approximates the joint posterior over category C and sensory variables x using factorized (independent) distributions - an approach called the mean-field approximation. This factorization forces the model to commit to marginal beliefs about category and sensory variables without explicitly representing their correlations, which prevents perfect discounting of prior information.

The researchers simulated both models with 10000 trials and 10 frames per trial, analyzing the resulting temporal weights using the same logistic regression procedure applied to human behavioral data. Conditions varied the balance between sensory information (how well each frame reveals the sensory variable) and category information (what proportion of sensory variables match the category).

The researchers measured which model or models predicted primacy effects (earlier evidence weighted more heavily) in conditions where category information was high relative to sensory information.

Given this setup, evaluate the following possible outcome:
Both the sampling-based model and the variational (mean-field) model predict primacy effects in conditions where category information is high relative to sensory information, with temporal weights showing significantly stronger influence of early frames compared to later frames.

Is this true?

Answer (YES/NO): YES